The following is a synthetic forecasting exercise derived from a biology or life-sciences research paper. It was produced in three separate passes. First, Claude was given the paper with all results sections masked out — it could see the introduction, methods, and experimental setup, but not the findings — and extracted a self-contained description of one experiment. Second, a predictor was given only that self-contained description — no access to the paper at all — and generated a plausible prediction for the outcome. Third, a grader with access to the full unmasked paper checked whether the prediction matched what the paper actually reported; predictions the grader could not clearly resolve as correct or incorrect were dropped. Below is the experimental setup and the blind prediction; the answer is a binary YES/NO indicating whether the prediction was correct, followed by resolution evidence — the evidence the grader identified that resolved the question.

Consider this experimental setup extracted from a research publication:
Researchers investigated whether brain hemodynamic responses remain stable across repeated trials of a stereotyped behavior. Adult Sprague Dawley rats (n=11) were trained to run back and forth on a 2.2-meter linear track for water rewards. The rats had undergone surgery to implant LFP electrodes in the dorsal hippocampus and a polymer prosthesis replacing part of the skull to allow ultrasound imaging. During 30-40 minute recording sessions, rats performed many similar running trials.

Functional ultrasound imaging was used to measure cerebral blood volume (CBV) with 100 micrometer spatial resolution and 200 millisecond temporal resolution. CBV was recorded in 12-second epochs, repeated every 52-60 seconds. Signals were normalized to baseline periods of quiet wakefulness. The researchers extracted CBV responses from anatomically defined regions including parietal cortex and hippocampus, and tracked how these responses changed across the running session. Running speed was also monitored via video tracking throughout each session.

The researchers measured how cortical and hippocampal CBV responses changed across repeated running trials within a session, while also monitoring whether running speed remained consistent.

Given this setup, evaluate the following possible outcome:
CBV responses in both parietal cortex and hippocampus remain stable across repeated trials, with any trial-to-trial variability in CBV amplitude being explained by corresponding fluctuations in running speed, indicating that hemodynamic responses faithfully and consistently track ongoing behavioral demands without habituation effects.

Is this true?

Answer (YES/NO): NO